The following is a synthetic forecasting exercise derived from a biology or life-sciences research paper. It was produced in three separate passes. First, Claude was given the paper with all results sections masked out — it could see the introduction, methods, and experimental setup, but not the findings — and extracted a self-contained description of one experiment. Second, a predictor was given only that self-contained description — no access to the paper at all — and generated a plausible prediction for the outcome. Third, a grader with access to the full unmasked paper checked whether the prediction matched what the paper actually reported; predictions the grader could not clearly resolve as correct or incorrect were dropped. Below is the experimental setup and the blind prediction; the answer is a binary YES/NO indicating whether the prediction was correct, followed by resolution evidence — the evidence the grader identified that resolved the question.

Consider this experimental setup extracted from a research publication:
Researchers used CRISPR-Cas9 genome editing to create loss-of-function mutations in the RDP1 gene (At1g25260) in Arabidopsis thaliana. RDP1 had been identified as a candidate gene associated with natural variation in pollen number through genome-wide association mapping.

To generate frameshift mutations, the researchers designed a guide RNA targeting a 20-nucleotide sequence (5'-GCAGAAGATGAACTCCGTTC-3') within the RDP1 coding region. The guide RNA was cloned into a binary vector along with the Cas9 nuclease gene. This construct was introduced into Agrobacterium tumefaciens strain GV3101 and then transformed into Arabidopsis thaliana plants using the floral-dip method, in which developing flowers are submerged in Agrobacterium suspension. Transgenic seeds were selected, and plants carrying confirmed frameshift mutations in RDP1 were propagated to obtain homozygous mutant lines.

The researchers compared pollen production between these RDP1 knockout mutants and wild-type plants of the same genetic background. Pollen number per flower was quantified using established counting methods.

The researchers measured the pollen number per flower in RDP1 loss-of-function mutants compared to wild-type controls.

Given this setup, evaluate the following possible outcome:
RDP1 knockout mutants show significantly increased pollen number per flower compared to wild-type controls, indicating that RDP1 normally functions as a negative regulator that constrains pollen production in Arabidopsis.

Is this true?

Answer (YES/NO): NO